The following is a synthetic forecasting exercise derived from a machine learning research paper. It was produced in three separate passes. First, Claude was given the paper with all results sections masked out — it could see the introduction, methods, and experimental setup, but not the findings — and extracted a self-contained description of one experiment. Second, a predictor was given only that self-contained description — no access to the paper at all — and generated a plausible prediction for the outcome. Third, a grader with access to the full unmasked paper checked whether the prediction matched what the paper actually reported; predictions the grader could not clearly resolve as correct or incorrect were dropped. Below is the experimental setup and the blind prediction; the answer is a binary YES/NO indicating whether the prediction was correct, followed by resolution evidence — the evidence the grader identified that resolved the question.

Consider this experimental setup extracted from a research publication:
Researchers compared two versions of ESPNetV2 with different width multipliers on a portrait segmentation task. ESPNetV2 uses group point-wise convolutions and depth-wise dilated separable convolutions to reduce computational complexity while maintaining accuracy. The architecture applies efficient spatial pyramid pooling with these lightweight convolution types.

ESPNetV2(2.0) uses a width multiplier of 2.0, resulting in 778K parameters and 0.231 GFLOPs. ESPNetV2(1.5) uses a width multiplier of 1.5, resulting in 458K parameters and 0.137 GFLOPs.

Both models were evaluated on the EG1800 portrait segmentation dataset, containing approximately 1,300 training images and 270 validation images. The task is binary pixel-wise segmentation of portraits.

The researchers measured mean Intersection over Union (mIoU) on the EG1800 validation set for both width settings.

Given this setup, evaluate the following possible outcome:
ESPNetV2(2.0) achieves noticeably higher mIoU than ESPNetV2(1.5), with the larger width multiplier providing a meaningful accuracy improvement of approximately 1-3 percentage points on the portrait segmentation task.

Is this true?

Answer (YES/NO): NO